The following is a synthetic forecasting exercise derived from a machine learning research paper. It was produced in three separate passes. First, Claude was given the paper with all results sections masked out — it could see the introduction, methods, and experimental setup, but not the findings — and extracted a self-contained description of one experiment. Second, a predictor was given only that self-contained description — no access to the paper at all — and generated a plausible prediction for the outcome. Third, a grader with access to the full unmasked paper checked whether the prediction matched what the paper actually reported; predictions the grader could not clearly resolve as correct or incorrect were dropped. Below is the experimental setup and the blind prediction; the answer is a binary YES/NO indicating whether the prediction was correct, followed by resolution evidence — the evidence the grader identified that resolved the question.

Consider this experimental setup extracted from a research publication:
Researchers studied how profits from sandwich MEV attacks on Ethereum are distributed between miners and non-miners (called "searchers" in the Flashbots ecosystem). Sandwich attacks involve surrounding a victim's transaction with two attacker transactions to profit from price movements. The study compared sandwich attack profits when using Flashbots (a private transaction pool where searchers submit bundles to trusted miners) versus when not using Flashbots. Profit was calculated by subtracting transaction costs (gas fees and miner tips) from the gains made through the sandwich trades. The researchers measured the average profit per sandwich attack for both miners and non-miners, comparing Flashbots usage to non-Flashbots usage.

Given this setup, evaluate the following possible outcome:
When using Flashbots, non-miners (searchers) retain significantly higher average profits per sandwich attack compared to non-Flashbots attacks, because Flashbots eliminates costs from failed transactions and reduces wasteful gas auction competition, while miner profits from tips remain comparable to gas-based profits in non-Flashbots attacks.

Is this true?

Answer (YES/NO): NO